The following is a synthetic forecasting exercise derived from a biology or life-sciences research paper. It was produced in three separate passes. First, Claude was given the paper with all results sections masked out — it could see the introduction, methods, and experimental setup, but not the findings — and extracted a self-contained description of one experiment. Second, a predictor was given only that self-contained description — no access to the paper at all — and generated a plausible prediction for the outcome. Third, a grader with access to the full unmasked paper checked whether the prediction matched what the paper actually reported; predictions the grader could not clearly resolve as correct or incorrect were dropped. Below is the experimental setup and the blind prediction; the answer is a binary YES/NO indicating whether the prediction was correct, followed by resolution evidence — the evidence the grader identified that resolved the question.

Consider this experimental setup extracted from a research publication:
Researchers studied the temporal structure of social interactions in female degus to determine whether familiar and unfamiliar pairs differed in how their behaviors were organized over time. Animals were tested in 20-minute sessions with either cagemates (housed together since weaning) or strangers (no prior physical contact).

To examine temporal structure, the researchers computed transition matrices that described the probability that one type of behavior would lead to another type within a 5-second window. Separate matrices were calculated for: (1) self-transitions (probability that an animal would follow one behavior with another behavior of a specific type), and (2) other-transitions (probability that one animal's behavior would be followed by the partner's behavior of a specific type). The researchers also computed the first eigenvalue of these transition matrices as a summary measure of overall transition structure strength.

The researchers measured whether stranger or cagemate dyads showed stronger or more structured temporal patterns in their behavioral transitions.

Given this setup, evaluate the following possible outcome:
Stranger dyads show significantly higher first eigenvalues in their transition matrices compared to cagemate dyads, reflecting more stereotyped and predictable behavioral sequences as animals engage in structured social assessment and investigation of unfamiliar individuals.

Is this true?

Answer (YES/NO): NO